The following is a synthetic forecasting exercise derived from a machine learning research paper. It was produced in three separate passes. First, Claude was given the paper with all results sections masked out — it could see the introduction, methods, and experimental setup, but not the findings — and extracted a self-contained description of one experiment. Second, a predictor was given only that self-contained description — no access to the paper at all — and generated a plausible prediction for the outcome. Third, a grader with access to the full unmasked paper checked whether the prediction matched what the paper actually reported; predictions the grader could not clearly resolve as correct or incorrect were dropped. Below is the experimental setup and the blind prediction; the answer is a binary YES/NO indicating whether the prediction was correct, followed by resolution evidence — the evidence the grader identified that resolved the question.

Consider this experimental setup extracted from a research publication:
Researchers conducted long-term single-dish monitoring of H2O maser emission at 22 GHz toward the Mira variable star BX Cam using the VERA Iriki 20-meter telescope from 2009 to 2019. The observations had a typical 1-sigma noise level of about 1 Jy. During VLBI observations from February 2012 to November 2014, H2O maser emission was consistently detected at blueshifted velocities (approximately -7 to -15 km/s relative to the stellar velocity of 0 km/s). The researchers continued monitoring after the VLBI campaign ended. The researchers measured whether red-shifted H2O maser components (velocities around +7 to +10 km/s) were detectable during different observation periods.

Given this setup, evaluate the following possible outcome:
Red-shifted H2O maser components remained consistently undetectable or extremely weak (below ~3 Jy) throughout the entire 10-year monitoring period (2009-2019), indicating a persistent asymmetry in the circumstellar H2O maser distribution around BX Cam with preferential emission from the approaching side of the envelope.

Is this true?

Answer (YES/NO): NO